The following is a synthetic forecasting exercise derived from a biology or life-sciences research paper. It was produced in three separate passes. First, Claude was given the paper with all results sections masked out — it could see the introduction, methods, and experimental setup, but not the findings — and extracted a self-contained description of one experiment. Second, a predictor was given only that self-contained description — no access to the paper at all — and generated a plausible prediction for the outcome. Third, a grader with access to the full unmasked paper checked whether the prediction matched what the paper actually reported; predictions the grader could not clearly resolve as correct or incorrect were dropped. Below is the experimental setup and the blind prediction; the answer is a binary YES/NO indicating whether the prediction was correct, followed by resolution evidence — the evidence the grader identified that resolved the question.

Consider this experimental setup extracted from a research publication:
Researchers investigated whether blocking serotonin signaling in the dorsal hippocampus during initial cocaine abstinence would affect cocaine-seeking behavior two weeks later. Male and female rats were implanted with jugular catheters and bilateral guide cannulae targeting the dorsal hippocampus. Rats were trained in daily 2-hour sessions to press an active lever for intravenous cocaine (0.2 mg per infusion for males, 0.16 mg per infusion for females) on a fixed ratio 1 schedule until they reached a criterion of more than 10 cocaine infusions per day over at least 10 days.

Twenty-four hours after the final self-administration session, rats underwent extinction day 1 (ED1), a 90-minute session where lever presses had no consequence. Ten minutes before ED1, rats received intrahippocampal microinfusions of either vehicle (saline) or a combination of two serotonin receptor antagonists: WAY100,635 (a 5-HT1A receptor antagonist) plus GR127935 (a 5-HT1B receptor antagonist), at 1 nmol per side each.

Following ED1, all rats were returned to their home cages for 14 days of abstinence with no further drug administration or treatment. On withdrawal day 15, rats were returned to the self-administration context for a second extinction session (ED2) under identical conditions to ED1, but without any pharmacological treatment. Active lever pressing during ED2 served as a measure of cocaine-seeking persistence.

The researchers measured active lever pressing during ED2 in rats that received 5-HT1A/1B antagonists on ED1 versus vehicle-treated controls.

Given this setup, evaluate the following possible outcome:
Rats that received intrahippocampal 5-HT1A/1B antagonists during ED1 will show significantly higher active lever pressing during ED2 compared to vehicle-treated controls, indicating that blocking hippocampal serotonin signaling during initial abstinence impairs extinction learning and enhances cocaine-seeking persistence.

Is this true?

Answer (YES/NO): NO